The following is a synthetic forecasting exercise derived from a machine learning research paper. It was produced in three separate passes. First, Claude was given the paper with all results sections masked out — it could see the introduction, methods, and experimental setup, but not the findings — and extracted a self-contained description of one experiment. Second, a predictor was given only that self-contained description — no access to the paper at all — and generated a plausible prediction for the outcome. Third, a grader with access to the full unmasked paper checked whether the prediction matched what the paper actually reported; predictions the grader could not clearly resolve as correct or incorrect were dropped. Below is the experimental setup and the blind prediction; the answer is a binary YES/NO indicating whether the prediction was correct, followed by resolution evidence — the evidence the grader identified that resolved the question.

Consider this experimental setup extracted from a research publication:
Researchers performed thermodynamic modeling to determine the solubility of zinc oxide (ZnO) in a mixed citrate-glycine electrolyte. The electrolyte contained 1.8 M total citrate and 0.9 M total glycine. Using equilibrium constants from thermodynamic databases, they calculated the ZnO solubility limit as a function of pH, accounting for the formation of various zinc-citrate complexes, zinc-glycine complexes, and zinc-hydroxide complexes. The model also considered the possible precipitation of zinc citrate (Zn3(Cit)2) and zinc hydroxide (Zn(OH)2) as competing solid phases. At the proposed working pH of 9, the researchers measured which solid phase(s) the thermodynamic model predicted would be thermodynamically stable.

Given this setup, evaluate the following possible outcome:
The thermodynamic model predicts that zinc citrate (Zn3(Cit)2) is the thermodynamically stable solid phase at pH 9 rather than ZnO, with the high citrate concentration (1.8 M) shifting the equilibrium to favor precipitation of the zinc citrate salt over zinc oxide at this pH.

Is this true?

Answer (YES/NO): NO